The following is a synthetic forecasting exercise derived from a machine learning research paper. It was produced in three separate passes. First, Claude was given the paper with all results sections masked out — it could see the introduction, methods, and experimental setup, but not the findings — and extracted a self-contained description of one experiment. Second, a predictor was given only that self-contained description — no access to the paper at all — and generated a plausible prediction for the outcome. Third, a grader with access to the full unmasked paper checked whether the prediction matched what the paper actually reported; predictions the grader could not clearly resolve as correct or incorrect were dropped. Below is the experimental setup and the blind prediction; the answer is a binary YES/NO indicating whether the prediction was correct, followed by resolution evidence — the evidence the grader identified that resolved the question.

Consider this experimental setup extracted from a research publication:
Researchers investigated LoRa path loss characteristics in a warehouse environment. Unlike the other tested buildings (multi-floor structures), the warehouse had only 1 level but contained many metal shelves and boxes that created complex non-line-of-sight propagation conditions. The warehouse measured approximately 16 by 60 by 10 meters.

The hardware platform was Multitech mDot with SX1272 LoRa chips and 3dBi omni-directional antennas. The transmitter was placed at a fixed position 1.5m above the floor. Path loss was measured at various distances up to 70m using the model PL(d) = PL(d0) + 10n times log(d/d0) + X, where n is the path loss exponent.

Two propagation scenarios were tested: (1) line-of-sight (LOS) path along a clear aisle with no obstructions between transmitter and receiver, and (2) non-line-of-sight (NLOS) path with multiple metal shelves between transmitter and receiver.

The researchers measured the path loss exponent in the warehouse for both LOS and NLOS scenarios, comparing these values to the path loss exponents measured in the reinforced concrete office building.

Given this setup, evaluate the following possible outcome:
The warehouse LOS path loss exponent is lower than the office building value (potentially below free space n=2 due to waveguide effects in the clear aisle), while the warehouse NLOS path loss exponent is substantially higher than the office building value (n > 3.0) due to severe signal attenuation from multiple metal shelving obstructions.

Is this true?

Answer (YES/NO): NO